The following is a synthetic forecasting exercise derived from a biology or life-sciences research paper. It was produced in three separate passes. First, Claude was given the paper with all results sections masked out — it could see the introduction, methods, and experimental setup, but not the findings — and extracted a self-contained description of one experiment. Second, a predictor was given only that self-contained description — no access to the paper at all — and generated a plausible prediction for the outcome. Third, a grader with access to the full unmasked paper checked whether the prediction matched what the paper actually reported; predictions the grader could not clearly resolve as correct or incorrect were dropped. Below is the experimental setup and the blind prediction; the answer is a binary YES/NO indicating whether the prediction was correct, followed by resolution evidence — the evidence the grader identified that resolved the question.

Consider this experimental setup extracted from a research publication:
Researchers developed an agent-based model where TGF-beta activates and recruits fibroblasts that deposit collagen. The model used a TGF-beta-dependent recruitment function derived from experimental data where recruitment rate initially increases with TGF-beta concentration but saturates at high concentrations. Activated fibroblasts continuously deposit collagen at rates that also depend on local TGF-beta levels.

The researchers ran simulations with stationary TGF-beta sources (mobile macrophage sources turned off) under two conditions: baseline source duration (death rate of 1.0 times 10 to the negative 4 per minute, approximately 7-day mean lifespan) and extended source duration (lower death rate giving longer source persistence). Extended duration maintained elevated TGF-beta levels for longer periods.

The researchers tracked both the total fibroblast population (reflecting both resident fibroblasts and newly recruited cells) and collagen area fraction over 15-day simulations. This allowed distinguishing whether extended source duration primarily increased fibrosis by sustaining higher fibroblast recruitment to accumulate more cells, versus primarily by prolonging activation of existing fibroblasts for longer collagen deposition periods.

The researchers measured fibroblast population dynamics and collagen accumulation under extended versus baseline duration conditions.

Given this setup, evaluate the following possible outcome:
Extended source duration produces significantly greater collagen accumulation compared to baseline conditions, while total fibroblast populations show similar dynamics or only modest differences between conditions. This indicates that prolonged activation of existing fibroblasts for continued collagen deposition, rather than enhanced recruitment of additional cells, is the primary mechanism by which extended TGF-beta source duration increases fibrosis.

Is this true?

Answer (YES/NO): NO